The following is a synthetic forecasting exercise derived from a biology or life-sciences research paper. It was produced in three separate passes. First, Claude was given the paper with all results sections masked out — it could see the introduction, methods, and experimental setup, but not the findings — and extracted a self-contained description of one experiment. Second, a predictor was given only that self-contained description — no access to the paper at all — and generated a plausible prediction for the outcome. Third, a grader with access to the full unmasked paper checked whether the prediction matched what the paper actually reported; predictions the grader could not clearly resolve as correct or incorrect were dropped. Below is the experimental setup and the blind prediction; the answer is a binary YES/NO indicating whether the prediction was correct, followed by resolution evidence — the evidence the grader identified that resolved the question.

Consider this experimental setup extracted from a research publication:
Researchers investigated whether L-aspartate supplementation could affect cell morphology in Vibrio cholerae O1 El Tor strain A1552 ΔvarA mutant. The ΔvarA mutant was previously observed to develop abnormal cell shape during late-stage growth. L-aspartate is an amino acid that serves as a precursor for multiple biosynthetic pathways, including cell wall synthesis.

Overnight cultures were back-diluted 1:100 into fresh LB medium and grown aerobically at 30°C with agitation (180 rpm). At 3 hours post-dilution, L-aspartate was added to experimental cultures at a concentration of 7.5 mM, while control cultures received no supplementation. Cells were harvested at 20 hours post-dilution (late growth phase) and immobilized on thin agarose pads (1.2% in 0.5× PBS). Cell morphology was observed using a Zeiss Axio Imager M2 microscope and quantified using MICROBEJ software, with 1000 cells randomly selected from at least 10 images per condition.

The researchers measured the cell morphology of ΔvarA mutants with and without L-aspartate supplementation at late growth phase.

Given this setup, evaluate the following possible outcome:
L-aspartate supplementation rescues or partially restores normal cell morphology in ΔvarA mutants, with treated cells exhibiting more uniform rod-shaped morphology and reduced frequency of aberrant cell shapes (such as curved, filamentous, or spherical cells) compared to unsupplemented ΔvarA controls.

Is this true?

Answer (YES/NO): YES